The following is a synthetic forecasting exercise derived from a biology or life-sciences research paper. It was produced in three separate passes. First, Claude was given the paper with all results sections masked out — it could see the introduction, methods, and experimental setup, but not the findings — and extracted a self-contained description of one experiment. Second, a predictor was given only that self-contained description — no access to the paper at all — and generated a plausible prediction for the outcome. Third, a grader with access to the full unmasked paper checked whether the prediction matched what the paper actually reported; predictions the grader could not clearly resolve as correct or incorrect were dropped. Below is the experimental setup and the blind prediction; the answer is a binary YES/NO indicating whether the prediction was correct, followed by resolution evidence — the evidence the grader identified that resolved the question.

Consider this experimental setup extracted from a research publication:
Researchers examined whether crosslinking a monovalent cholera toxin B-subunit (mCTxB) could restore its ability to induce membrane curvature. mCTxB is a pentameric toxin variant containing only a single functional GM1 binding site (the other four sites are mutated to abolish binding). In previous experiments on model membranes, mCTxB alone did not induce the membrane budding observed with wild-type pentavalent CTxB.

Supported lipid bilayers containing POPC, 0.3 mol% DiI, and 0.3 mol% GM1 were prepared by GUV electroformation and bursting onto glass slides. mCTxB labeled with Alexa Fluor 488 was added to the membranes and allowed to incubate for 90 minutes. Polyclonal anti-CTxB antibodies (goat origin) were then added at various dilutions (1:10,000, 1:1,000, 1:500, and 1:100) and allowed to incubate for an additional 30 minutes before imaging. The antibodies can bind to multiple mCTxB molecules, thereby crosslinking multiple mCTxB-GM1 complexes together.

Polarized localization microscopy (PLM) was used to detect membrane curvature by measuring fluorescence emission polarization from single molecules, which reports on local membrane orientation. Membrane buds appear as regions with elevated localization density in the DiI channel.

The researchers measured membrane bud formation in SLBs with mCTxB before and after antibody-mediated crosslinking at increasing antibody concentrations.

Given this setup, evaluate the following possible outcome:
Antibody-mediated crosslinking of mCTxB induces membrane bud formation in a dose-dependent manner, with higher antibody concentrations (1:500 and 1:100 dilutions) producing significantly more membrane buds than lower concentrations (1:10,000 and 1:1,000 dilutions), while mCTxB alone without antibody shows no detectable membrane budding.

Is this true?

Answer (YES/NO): NO